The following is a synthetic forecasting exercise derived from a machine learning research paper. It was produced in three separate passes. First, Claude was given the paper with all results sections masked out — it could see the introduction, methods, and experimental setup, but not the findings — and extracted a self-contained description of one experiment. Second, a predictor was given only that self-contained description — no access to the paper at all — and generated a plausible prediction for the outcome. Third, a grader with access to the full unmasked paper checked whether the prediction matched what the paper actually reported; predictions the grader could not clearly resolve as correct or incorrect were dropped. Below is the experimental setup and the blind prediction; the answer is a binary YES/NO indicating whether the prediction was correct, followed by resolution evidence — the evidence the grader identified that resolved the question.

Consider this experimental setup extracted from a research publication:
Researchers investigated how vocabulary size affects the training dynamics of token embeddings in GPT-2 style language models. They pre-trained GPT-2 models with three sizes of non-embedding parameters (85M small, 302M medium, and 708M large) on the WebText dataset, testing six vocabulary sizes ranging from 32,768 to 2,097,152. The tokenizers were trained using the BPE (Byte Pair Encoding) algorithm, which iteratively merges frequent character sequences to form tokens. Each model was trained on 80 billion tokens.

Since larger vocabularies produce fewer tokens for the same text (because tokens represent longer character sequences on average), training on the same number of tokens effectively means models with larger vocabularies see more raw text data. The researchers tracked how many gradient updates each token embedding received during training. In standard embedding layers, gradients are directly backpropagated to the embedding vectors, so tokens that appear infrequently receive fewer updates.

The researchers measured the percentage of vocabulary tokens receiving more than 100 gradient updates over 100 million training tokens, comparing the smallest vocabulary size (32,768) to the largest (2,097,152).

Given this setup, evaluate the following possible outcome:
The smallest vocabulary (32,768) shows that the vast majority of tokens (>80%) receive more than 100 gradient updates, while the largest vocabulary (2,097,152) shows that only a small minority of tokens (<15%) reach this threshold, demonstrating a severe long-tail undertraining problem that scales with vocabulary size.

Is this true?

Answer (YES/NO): YES